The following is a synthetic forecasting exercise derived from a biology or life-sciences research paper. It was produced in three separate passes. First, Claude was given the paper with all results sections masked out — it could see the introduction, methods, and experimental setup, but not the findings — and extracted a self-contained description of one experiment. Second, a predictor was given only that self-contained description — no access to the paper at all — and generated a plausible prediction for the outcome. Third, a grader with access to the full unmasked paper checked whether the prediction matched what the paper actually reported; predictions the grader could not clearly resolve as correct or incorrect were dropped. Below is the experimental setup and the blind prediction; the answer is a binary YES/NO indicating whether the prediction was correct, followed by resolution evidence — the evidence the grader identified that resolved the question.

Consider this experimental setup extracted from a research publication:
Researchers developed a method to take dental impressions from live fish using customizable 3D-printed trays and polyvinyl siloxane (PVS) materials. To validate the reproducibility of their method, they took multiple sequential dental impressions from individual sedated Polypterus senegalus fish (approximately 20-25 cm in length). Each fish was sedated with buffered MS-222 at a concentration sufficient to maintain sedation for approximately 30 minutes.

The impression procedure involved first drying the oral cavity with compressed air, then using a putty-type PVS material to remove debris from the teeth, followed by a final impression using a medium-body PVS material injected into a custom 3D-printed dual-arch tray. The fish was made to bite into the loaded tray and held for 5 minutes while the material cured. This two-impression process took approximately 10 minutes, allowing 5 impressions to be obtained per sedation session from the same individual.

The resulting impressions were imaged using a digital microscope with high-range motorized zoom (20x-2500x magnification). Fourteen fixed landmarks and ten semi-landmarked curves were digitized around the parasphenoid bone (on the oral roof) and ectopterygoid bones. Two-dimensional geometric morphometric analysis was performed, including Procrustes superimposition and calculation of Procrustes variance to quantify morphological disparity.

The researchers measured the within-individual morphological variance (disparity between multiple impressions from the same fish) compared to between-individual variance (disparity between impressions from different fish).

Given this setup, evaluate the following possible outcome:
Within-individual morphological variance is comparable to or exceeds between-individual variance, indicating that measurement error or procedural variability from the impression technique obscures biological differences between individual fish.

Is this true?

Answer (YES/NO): NO